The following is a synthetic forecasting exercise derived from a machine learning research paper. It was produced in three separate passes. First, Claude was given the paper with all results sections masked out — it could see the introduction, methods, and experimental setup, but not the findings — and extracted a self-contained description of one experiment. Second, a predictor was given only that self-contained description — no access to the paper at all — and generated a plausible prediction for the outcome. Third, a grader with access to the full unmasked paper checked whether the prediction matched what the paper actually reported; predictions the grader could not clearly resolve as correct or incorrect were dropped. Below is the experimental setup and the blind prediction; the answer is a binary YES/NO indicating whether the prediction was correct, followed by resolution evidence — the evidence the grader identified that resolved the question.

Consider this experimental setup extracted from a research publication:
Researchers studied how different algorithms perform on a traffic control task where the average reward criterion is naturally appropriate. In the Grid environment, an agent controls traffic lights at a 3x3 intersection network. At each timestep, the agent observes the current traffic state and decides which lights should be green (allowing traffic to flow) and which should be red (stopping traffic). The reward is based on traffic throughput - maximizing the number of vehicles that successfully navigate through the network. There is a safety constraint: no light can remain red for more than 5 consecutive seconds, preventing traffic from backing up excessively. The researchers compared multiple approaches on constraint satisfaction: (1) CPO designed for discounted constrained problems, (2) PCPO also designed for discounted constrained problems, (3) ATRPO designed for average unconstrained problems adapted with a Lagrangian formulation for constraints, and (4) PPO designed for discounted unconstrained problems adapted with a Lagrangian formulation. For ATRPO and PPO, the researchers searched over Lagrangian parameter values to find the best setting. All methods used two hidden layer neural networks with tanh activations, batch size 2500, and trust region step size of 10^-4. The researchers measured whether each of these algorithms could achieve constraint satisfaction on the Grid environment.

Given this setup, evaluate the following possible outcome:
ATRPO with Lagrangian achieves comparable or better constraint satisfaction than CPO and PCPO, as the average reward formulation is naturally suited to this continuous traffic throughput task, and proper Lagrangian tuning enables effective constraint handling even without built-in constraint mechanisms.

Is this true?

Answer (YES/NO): NO